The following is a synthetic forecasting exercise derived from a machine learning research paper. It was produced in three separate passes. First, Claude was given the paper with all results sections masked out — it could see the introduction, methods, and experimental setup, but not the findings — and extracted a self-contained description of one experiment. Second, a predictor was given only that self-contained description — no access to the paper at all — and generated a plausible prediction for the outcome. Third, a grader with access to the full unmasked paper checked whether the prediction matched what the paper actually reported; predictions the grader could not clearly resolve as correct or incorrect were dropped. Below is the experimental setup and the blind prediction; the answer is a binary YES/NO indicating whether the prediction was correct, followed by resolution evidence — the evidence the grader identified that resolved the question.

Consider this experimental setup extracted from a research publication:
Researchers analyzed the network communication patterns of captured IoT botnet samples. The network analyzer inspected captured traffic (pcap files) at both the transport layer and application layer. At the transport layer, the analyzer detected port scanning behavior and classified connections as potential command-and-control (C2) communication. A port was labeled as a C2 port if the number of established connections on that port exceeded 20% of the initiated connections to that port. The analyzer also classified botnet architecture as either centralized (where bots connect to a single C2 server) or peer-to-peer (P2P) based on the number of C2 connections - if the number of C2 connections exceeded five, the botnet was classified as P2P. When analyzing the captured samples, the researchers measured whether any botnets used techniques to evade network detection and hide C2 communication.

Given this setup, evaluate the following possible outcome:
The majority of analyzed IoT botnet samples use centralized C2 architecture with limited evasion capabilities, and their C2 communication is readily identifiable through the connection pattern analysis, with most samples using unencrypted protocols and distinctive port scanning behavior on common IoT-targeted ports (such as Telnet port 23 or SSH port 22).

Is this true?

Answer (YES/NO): NO